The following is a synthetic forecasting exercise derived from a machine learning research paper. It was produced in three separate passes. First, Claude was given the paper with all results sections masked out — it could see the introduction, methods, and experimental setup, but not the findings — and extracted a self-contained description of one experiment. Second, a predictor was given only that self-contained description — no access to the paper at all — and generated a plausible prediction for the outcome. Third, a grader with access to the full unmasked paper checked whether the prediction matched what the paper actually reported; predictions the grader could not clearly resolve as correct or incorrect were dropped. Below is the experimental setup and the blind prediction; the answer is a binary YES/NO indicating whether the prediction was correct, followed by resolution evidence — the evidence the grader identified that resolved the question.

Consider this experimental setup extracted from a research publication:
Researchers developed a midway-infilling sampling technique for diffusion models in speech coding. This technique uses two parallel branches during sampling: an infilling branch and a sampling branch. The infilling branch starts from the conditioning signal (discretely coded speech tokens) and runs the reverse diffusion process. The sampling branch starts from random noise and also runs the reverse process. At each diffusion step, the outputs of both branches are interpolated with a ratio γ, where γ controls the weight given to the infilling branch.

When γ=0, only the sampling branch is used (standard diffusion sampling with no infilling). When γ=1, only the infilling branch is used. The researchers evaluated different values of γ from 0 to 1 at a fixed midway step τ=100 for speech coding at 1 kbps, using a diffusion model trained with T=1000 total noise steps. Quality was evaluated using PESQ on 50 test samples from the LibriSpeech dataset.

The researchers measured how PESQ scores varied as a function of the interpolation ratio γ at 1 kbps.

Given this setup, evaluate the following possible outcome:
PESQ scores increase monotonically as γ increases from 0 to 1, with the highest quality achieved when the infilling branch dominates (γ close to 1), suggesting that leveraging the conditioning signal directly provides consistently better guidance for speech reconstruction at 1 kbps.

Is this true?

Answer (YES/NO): NO